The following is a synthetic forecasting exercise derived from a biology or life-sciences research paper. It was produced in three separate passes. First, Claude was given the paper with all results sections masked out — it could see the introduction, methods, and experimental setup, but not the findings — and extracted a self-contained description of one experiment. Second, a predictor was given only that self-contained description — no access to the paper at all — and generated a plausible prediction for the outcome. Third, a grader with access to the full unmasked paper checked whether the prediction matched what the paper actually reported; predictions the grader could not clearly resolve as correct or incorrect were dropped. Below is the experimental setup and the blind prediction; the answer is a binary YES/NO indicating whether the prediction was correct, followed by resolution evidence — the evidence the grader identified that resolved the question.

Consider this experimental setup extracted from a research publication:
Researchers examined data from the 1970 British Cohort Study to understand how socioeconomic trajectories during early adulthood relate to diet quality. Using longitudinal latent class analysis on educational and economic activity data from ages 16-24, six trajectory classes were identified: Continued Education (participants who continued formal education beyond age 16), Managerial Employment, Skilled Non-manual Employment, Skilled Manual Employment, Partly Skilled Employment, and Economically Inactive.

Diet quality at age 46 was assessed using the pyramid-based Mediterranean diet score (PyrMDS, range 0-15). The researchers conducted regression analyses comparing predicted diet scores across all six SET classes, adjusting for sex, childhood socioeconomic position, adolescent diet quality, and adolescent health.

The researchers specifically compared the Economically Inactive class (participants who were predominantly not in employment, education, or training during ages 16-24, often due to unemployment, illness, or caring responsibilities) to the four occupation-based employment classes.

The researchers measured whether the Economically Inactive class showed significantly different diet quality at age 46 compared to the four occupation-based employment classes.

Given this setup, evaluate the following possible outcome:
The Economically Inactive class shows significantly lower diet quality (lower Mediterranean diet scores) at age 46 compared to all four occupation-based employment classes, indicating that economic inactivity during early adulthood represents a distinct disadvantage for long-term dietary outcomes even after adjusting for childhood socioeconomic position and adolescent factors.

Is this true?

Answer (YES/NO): NO